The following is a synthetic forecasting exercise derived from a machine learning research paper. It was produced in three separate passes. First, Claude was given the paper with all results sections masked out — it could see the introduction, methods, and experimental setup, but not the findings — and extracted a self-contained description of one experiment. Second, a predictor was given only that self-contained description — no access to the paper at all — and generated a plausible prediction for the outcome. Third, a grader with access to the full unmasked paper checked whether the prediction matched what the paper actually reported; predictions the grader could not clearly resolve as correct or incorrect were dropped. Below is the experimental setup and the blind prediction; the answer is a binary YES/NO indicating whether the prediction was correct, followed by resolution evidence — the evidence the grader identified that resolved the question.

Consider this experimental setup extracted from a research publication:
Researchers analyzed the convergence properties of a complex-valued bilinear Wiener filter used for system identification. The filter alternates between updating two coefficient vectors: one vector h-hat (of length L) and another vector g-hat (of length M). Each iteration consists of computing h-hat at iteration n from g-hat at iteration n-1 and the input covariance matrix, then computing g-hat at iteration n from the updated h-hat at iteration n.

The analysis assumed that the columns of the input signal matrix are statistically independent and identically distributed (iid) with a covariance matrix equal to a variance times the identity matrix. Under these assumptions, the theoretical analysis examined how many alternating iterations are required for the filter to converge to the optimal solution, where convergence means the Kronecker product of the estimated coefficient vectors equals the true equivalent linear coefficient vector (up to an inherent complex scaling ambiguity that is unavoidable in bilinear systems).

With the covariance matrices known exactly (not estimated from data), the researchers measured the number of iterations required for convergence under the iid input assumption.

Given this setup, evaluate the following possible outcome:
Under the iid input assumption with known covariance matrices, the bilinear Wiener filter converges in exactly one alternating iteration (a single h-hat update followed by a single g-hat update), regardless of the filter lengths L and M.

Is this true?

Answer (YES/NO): YES